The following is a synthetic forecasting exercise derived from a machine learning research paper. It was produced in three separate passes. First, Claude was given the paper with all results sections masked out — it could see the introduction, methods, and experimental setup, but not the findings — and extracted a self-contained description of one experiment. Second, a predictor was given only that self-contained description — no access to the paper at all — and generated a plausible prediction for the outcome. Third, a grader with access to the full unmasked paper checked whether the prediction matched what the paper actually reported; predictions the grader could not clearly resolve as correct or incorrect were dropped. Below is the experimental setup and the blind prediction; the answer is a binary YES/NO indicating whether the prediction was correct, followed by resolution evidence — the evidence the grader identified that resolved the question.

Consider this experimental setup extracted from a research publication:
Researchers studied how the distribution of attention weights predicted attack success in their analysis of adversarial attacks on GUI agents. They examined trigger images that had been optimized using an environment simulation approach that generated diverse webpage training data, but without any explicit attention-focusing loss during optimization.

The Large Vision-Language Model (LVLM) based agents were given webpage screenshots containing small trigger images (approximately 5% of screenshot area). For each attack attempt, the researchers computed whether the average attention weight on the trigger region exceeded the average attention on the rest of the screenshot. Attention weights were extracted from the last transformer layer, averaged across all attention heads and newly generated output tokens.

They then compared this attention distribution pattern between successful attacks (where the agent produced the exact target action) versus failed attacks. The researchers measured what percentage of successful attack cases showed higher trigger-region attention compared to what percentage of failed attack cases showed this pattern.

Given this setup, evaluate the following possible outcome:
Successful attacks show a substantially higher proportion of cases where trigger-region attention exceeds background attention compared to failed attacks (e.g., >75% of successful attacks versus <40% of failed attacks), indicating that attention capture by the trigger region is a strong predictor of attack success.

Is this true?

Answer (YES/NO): NO